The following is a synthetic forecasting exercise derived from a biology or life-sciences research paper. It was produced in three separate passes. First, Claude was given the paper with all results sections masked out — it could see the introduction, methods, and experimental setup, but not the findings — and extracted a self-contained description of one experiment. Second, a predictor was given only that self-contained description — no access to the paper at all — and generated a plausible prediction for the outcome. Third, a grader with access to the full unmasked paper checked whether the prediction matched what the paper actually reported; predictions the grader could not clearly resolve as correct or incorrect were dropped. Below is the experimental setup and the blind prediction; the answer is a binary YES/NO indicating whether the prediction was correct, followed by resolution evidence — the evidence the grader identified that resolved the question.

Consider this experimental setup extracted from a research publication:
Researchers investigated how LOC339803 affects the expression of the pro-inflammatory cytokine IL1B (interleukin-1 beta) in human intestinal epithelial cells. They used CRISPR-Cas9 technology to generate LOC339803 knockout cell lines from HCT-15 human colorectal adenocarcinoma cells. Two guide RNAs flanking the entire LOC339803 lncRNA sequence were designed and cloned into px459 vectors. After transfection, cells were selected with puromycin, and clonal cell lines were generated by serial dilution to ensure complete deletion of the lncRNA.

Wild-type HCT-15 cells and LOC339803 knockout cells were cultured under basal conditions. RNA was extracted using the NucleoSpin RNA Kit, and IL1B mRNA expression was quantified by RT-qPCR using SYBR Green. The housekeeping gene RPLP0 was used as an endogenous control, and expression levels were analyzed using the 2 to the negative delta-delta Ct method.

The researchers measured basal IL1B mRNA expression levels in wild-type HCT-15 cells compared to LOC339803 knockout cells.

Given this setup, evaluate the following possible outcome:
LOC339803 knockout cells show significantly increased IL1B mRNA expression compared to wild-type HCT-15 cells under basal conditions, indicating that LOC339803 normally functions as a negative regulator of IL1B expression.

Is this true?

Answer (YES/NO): NO